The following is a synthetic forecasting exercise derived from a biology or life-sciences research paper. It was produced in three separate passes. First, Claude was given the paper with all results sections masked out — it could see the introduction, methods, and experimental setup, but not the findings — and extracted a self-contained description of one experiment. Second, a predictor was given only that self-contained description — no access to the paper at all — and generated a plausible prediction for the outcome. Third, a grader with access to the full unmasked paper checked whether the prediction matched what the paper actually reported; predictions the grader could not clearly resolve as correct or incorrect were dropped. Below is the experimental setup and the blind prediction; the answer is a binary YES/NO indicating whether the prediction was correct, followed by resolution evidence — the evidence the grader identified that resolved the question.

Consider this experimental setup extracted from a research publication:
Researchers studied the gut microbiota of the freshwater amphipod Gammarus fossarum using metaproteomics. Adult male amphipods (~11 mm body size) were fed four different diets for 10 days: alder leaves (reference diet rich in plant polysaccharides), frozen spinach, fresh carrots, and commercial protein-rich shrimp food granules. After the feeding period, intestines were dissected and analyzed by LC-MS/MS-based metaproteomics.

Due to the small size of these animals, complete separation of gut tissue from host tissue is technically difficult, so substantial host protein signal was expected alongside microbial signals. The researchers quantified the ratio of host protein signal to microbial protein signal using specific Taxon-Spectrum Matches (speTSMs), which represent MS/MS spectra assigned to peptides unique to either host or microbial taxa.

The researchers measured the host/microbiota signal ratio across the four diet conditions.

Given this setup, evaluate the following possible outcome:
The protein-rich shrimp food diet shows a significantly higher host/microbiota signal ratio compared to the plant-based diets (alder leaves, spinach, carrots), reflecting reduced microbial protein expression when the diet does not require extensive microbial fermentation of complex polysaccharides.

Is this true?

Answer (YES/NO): YES